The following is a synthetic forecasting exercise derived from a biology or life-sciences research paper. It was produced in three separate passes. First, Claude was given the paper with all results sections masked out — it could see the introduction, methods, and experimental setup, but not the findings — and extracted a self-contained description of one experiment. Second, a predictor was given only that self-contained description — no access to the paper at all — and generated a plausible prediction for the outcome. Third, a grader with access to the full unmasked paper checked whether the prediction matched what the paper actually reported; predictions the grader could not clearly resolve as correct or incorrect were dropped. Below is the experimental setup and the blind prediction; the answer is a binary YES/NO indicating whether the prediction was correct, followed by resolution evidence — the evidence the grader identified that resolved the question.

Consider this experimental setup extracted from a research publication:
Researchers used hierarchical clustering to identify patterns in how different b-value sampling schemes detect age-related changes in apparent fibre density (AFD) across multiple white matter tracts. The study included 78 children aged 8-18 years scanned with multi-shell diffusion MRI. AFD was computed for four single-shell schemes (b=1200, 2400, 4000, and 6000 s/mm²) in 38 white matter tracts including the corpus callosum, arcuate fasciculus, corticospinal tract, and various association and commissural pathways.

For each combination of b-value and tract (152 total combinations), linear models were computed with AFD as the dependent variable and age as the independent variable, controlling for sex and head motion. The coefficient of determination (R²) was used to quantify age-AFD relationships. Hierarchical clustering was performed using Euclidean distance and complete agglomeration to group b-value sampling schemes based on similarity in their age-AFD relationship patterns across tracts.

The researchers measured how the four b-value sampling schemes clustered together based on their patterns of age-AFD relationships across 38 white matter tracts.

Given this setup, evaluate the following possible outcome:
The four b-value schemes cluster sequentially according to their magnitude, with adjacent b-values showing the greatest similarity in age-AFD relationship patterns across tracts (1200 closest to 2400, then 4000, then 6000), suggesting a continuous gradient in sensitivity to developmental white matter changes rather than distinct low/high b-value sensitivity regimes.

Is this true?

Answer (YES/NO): NO